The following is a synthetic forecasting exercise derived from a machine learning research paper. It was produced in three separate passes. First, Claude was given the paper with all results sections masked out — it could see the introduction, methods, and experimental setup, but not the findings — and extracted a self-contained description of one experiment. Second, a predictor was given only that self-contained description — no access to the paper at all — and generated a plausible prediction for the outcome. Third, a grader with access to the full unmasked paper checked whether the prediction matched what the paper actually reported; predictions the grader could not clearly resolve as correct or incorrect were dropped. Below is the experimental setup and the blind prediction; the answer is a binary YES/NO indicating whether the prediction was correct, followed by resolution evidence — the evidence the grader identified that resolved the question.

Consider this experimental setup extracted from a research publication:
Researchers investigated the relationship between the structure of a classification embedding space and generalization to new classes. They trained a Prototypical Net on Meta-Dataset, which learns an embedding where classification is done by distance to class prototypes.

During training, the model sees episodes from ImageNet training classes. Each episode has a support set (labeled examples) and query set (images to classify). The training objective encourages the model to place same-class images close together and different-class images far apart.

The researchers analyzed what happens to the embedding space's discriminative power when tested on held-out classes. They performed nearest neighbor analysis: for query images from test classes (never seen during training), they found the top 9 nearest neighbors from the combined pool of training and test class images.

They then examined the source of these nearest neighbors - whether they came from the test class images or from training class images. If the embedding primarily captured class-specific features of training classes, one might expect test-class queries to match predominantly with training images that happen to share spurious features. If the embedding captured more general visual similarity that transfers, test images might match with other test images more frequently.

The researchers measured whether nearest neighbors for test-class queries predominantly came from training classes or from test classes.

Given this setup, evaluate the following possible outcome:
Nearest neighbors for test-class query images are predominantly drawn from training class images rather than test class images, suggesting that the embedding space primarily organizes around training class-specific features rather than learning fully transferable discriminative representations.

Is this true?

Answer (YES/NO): YES